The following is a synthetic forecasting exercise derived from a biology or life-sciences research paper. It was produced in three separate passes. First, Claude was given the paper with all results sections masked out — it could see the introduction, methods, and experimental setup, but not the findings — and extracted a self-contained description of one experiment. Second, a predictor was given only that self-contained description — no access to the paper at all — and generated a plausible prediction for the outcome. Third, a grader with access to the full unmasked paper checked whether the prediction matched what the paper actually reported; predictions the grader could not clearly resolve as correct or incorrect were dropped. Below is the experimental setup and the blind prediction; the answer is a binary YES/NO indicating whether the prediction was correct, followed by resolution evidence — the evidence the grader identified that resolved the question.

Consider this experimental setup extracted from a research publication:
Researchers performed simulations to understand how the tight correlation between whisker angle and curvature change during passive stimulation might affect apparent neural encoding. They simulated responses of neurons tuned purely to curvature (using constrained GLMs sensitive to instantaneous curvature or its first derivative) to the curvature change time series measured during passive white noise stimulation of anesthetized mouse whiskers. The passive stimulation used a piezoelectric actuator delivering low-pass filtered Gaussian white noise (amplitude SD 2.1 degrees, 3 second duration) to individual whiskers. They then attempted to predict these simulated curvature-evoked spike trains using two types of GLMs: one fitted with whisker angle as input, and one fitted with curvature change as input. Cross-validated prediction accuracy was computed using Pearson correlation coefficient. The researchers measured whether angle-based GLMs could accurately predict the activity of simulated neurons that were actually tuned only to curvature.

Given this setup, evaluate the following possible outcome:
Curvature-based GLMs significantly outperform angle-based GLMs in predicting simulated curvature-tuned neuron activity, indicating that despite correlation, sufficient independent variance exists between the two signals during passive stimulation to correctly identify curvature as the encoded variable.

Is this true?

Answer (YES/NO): NO